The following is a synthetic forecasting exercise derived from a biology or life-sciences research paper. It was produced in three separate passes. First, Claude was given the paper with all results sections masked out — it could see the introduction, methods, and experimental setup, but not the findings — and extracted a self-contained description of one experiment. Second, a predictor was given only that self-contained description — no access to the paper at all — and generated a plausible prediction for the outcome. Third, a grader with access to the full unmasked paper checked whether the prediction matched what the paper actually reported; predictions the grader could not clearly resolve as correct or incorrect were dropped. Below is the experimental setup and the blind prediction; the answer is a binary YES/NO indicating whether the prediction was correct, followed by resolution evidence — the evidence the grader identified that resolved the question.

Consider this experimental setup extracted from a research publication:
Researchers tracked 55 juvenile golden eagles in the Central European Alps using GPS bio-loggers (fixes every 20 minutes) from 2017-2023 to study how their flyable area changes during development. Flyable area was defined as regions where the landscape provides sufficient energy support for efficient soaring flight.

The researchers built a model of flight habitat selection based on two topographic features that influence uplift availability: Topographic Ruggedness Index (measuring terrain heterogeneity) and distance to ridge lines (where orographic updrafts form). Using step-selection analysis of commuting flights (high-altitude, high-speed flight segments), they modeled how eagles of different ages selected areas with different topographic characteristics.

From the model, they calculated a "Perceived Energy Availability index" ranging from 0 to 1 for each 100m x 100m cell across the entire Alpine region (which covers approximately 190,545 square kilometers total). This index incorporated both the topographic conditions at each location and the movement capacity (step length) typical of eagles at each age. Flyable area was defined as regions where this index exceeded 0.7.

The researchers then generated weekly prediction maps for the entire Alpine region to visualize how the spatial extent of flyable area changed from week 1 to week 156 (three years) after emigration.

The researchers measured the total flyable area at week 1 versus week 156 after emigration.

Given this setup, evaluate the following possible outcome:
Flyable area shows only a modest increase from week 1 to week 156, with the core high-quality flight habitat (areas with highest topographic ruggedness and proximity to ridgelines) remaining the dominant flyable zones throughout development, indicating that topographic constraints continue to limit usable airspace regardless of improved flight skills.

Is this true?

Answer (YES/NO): NO